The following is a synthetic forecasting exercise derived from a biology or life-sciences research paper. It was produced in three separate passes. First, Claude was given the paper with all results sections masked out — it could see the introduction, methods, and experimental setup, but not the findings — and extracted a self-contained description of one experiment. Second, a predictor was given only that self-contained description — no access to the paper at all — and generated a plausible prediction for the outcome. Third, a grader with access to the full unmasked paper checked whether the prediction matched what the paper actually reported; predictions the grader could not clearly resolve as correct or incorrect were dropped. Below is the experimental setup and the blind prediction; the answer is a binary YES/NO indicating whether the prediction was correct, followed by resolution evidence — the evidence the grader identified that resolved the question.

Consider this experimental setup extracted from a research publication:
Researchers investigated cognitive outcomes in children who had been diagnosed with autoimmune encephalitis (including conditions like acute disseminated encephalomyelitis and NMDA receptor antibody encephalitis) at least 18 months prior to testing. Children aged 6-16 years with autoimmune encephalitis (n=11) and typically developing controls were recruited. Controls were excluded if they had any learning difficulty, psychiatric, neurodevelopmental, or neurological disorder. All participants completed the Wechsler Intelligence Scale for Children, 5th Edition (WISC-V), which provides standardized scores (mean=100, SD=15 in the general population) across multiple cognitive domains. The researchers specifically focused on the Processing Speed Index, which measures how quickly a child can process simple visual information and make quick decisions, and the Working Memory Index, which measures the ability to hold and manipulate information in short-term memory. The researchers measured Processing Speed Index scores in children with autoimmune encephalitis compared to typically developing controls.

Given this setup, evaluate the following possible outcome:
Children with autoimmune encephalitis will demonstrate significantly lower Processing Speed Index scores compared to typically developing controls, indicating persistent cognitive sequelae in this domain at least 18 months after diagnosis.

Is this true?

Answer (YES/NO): YES